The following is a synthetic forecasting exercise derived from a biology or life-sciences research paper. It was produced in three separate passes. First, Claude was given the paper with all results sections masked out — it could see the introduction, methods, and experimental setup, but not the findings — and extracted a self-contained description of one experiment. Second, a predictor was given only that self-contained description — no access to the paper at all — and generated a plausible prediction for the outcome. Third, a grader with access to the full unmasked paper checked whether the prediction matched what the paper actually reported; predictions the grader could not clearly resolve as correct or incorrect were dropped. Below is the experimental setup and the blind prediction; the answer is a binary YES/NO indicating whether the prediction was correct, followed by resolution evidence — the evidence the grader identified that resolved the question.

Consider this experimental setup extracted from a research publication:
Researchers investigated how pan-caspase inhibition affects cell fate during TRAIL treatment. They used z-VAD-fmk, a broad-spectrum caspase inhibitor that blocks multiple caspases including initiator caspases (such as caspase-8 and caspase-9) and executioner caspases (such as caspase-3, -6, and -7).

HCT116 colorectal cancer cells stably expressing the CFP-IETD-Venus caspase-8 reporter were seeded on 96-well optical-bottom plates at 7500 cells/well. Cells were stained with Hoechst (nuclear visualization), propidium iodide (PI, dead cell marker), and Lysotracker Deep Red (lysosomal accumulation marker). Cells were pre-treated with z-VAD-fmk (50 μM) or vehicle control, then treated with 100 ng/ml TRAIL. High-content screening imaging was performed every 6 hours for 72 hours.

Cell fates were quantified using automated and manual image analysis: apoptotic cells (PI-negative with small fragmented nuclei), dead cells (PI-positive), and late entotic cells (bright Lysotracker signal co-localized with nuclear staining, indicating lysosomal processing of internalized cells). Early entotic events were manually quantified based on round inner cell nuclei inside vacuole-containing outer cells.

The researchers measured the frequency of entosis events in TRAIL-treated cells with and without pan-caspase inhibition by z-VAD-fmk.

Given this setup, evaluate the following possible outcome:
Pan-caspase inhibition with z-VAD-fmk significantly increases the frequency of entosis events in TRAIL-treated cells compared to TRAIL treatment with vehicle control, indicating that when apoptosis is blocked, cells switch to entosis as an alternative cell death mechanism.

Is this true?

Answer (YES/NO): NO